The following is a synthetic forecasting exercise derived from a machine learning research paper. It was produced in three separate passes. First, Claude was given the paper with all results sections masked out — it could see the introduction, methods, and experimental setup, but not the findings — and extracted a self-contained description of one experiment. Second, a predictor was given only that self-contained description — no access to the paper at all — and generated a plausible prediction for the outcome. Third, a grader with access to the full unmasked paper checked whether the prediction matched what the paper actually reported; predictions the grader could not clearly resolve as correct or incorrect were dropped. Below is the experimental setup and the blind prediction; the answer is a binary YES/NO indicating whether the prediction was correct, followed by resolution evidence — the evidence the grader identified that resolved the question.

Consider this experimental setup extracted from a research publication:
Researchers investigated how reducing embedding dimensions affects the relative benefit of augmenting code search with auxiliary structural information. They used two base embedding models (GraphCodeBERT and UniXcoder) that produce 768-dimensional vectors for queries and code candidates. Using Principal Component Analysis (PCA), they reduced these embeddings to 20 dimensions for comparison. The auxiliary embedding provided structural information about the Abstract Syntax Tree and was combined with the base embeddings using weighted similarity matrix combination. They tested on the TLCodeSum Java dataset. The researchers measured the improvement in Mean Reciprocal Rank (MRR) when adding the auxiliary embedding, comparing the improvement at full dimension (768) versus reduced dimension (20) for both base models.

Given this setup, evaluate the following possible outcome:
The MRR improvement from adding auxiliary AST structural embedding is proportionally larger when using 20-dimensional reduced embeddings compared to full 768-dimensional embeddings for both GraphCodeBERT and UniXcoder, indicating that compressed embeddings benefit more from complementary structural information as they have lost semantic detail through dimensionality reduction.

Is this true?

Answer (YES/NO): YES